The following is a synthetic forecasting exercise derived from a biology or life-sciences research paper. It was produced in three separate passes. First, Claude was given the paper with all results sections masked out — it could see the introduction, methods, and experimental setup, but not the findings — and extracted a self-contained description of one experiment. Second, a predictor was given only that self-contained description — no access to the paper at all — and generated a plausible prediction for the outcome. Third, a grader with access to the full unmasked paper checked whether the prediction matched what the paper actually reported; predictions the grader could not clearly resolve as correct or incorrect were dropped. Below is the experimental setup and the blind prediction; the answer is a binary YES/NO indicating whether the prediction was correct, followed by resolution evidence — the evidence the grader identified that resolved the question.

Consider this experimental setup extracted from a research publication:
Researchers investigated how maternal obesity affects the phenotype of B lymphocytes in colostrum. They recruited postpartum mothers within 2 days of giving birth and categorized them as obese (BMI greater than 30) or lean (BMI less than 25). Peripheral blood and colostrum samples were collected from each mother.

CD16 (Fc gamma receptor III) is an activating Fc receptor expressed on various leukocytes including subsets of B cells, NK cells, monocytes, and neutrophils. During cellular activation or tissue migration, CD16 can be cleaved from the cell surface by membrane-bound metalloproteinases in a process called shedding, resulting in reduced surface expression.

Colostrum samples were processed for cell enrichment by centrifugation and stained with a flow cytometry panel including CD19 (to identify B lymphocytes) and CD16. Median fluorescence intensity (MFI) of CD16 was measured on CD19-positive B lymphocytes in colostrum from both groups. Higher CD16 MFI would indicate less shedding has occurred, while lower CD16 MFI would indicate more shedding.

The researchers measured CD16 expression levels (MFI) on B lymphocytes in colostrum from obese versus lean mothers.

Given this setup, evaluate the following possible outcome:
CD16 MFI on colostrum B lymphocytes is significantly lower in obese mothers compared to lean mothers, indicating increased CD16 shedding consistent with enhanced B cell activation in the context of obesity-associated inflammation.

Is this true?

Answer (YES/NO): NO